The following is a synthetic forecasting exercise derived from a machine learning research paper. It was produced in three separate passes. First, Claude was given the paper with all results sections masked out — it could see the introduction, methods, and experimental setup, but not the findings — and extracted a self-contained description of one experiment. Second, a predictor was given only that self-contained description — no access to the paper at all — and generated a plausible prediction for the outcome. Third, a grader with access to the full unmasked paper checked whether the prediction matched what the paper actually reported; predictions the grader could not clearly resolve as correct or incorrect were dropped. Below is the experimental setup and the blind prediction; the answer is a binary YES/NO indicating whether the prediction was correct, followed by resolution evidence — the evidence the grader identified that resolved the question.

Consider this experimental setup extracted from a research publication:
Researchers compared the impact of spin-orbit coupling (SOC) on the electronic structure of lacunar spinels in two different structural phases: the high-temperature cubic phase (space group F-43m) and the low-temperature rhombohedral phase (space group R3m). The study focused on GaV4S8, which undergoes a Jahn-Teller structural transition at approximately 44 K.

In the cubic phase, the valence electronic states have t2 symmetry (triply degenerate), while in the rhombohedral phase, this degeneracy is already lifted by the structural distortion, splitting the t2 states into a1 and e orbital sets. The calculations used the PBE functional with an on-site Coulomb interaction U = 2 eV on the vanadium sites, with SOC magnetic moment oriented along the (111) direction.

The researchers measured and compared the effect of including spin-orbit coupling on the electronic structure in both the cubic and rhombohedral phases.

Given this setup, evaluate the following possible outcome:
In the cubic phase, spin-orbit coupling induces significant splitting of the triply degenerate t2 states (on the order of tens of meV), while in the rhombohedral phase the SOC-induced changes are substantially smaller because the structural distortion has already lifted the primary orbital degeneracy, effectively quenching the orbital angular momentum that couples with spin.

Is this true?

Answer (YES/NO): YES